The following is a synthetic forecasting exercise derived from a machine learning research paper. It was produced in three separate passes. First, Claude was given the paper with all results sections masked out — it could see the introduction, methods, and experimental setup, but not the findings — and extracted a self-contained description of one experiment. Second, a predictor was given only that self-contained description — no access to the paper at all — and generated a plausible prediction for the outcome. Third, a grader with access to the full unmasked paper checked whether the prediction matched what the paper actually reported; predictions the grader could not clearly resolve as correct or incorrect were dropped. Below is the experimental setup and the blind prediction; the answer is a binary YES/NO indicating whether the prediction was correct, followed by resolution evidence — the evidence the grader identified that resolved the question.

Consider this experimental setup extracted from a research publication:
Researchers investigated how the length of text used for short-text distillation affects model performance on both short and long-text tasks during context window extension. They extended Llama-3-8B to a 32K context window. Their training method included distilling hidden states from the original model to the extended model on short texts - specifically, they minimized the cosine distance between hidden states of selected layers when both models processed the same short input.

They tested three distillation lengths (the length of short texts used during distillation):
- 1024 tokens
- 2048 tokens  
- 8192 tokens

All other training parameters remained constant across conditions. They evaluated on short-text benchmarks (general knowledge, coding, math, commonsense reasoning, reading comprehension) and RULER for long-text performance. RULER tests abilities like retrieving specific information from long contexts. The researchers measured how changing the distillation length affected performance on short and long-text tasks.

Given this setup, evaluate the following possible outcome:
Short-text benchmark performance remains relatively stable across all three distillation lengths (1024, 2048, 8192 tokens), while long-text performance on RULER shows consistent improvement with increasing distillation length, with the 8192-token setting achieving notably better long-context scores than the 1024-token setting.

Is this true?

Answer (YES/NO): NO